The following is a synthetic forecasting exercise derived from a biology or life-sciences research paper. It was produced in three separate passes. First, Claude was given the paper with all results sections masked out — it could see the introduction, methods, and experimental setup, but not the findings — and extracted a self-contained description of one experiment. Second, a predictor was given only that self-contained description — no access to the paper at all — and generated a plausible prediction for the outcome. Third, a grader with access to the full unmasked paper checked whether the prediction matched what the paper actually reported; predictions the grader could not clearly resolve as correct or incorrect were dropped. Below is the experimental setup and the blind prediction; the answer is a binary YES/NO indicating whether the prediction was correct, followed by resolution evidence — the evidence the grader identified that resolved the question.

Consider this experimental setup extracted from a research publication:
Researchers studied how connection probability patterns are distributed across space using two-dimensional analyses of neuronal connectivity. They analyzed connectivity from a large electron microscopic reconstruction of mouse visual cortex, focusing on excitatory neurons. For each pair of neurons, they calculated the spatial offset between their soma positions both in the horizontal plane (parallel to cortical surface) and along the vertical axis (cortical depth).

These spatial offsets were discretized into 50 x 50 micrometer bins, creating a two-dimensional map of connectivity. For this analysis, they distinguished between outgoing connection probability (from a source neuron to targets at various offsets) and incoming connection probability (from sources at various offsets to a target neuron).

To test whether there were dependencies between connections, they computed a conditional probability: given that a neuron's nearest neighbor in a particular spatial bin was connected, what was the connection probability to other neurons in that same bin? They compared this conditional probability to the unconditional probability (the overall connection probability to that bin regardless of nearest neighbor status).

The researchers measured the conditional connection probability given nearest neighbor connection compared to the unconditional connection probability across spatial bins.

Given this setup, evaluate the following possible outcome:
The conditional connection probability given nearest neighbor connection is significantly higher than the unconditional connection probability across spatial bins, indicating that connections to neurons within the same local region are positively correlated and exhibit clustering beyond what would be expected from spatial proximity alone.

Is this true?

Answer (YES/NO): YES